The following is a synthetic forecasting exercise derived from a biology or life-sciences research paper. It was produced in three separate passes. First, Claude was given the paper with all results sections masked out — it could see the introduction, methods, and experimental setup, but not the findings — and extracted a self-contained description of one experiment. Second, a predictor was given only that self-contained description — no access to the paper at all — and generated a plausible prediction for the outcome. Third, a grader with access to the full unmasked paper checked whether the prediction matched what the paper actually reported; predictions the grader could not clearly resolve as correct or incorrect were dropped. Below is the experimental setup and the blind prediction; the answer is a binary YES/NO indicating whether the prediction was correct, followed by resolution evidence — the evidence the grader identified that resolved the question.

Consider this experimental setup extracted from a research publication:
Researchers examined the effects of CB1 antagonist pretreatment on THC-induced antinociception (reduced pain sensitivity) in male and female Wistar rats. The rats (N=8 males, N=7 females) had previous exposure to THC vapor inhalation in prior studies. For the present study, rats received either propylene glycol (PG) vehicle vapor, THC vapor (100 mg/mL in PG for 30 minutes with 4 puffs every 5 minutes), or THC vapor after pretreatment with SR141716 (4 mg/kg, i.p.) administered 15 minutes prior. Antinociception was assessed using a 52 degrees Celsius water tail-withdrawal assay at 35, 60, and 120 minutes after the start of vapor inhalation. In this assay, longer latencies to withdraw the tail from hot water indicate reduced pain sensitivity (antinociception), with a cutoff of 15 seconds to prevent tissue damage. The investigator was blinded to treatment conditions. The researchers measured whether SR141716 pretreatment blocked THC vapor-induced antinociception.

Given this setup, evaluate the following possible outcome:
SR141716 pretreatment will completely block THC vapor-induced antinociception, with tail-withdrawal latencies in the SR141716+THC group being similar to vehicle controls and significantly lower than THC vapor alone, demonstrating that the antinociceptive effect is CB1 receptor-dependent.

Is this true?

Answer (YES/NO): NO